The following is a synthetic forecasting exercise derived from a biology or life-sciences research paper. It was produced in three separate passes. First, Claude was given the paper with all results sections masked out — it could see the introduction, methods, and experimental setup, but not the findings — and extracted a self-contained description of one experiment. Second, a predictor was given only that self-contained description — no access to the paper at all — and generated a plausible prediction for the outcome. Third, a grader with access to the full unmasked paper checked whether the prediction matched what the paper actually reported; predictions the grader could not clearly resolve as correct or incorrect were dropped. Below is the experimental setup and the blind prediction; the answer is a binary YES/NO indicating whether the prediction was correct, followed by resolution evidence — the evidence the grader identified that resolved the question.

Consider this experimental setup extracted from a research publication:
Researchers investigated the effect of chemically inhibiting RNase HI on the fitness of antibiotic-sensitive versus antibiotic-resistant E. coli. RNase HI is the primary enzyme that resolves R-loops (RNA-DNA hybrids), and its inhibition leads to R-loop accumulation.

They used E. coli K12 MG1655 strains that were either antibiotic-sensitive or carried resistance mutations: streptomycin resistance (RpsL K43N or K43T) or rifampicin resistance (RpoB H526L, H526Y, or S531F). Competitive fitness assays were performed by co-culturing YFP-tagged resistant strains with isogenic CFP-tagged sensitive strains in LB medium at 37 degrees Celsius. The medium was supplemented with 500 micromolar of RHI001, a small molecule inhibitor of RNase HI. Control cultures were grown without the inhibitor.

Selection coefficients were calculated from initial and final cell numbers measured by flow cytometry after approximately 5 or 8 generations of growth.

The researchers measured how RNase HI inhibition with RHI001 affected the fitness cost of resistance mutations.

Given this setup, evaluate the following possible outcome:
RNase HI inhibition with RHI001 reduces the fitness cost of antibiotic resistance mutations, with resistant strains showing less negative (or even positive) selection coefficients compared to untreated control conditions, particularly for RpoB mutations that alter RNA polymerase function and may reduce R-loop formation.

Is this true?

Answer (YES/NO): NO